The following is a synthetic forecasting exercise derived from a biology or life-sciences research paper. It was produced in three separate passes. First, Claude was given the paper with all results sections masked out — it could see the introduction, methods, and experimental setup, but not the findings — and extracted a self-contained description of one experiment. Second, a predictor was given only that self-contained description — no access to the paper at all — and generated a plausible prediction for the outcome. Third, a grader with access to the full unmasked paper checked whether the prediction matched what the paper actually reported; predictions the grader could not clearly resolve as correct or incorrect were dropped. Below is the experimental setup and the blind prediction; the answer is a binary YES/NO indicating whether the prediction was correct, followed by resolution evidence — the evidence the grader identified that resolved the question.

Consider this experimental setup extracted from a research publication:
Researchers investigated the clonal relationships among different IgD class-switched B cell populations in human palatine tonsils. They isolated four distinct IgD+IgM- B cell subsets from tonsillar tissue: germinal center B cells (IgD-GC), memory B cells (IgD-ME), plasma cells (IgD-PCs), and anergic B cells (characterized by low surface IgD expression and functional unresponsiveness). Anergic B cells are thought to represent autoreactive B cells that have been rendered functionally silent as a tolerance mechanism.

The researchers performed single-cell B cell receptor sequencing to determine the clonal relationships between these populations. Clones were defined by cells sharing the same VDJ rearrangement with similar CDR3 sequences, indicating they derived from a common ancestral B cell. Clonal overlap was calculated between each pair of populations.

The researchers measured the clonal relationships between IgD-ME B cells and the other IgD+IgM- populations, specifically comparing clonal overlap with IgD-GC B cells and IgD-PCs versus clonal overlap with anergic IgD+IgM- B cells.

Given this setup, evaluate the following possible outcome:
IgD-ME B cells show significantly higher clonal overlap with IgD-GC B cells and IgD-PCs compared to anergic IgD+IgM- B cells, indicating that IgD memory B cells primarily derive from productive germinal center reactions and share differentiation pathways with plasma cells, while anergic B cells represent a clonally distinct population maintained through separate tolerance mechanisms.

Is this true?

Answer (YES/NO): YES